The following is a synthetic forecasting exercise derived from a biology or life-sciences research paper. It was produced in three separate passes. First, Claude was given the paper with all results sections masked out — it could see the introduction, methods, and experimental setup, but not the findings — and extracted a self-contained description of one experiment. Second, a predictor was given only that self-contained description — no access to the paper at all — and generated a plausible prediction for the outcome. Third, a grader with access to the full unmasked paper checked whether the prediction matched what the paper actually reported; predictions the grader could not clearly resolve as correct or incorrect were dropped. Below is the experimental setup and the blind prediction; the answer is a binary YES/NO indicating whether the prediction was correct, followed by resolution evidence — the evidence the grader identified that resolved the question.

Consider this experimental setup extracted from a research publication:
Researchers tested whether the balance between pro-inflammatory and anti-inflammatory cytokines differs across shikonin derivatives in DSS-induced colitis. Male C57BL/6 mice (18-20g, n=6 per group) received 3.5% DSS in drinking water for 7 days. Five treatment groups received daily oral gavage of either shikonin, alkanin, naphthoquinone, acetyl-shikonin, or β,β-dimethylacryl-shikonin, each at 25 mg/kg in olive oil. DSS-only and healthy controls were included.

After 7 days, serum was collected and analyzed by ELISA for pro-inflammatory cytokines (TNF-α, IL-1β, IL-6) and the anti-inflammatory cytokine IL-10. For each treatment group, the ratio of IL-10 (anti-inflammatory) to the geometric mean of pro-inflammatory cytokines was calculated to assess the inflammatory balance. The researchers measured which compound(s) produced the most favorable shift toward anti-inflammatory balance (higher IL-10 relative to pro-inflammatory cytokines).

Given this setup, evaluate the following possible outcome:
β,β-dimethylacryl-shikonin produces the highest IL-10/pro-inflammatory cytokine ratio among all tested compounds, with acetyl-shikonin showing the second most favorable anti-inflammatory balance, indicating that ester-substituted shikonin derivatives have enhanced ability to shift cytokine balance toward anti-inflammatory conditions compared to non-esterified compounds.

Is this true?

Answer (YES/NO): NO